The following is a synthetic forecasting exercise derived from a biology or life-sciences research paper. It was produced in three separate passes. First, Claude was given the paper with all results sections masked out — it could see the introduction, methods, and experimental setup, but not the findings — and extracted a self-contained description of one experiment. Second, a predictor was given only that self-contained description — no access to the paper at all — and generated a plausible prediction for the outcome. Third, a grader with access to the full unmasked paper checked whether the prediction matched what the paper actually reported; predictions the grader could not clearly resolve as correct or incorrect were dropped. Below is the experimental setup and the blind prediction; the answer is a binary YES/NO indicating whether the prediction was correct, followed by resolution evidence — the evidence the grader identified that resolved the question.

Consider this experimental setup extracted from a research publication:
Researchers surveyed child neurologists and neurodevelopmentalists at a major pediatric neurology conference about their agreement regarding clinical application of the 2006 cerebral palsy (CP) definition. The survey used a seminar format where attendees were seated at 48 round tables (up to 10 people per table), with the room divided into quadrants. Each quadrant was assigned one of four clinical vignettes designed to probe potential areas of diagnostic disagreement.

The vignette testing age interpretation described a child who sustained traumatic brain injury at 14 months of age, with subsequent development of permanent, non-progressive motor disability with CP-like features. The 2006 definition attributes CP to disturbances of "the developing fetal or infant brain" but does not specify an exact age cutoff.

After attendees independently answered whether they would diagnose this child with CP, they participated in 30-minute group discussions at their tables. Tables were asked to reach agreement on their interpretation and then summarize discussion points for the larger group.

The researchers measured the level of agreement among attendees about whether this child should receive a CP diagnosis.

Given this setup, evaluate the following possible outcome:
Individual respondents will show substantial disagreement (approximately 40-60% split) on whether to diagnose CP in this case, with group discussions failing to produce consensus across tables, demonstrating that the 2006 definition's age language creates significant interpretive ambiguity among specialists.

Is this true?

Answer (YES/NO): NO